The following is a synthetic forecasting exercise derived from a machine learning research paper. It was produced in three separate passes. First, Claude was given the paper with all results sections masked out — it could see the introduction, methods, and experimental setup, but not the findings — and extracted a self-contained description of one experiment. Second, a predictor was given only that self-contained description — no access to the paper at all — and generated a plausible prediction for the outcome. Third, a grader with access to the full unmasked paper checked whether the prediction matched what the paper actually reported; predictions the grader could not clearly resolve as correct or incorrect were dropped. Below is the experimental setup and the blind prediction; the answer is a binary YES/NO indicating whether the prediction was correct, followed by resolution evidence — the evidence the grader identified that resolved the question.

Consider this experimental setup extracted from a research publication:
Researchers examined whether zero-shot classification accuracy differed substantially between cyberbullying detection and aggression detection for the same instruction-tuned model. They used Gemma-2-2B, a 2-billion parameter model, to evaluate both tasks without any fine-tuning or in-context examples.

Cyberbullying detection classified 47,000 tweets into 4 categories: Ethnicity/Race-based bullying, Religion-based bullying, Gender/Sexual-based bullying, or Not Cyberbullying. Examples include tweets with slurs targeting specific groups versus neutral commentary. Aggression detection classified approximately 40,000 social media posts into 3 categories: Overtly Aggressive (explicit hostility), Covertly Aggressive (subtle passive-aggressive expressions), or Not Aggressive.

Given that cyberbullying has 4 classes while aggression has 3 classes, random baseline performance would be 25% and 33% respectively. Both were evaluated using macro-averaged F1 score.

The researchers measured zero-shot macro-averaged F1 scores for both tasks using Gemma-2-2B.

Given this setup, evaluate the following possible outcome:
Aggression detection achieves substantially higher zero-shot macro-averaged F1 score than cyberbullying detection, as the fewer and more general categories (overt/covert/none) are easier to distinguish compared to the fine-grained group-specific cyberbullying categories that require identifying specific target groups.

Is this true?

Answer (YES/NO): NO